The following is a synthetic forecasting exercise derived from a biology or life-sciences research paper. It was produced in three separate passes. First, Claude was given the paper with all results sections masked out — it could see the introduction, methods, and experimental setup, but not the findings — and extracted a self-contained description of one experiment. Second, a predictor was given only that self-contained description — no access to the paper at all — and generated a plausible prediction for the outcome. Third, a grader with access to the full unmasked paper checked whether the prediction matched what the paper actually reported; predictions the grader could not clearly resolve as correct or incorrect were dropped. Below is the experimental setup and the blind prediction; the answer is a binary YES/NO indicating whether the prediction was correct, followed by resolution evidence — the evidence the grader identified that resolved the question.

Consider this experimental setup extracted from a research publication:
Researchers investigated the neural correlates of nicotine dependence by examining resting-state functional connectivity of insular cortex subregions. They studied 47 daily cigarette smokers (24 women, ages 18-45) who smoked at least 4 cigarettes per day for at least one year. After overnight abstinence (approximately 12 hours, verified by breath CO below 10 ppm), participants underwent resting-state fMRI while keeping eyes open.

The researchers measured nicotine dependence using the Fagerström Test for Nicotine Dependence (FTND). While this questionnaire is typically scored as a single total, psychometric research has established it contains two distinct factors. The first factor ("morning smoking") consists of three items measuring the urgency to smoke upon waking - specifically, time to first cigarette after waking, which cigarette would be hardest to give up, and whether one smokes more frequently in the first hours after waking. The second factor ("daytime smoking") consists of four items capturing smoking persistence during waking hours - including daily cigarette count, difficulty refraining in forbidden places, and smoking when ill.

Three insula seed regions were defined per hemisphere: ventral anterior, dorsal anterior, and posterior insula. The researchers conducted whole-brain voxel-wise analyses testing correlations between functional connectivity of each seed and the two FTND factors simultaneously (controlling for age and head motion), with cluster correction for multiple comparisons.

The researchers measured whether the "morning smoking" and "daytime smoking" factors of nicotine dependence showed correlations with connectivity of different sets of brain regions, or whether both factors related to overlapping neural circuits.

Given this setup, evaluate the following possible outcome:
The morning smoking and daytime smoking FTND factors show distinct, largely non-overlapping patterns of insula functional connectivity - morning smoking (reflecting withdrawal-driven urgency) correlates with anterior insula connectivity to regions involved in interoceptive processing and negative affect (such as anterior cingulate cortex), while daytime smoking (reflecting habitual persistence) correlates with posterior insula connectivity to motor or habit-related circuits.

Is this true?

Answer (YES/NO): NO